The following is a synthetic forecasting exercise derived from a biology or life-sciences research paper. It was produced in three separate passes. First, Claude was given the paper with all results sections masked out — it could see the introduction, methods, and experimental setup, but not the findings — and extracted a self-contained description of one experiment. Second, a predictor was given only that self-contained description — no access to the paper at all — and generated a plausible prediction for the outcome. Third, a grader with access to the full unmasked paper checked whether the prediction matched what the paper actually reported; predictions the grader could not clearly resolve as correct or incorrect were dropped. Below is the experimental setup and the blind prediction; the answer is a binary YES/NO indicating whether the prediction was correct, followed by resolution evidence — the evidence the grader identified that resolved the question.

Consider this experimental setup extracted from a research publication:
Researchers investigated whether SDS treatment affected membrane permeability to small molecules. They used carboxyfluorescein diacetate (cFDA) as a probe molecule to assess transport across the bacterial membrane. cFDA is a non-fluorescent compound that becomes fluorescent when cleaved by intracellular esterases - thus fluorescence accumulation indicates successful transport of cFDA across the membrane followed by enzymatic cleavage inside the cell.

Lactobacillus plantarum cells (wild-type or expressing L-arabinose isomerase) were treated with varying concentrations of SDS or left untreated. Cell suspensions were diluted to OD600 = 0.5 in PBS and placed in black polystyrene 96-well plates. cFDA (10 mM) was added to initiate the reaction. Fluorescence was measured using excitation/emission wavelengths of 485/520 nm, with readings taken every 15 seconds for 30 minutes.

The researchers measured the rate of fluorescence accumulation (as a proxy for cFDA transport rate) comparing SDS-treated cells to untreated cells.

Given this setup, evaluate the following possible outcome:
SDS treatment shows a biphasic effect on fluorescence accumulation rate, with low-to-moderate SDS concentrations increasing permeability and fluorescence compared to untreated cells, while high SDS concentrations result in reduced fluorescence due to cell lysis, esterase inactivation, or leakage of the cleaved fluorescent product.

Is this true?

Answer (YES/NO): YES